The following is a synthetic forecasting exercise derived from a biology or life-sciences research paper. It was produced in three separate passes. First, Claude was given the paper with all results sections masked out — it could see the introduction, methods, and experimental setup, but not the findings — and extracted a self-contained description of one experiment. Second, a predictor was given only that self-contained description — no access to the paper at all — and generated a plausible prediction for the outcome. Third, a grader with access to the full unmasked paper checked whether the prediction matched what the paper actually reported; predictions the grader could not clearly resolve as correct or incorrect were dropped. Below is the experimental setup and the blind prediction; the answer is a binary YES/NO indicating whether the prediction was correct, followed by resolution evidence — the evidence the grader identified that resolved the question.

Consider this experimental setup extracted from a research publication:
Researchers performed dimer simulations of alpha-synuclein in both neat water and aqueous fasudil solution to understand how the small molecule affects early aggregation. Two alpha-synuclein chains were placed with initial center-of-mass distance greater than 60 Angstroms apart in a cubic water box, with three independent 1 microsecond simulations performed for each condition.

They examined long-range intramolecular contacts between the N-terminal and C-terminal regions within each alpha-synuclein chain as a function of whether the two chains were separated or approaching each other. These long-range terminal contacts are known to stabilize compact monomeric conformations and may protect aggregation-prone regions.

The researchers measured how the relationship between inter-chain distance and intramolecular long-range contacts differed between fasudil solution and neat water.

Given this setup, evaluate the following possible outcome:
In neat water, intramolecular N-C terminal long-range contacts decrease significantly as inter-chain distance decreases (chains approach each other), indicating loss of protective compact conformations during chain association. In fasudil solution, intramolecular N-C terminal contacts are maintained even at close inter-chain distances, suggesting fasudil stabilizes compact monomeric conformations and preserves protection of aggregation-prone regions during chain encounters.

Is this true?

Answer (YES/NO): NO